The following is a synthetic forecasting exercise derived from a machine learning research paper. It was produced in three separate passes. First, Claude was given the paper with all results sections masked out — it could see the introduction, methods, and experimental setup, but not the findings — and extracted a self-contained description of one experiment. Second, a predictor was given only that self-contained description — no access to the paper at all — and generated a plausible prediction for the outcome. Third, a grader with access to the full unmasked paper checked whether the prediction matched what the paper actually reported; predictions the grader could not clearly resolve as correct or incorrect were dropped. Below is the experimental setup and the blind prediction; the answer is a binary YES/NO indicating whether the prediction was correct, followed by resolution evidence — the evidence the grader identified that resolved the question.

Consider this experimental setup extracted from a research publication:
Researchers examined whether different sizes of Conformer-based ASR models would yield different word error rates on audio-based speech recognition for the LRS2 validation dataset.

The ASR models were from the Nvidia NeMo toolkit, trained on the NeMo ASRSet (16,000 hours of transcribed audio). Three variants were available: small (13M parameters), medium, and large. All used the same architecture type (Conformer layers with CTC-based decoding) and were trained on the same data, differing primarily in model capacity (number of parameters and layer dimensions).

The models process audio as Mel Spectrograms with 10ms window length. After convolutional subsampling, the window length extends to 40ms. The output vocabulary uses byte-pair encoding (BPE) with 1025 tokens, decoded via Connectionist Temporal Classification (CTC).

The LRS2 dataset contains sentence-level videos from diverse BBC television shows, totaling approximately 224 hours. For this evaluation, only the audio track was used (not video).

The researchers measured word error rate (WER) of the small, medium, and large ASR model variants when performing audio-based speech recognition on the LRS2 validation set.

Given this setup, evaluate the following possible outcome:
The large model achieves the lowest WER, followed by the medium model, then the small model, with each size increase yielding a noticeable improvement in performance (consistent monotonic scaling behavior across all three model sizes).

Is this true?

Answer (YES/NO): NO